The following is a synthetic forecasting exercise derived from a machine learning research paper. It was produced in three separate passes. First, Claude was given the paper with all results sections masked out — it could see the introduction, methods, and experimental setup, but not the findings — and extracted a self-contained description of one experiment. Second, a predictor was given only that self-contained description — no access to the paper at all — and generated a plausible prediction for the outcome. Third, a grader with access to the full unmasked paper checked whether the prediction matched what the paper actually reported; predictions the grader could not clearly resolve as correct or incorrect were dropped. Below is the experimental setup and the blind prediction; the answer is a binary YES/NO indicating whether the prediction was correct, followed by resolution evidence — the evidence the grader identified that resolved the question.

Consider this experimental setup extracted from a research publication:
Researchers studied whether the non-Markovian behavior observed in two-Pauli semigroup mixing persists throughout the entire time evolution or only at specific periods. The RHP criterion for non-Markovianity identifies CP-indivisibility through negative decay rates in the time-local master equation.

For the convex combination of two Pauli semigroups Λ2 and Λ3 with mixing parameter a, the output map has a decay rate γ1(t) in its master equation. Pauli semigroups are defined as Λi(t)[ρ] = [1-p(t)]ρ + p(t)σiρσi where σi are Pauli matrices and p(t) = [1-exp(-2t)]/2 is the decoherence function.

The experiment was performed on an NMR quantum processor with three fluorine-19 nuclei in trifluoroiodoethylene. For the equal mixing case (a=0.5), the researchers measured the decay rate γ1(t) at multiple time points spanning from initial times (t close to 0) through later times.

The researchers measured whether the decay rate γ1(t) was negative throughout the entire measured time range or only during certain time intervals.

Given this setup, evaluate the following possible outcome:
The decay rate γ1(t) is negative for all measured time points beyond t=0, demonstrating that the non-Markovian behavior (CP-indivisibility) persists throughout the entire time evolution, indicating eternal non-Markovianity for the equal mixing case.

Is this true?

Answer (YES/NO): YES